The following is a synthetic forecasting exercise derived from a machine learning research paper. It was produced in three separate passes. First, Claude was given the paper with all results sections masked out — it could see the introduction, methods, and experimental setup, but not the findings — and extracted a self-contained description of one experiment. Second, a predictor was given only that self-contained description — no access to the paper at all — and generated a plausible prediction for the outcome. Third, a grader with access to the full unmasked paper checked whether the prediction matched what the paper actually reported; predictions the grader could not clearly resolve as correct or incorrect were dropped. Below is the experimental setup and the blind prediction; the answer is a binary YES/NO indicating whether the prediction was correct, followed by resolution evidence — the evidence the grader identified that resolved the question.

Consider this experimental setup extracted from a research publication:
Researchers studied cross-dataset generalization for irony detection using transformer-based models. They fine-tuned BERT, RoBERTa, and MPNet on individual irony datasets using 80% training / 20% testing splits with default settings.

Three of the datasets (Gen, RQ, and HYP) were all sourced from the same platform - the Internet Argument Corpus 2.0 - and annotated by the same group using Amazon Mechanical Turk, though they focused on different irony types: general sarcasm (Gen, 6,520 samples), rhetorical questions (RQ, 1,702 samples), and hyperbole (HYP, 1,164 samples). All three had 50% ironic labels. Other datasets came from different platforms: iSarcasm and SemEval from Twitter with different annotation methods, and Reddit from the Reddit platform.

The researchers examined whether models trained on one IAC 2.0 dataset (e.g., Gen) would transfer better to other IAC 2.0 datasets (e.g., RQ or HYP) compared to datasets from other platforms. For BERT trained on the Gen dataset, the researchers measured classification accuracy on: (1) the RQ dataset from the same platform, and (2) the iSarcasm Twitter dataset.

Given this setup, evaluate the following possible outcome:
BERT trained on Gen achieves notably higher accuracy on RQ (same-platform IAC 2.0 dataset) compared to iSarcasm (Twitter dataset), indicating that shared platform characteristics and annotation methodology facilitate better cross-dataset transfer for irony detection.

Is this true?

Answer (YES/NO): YES